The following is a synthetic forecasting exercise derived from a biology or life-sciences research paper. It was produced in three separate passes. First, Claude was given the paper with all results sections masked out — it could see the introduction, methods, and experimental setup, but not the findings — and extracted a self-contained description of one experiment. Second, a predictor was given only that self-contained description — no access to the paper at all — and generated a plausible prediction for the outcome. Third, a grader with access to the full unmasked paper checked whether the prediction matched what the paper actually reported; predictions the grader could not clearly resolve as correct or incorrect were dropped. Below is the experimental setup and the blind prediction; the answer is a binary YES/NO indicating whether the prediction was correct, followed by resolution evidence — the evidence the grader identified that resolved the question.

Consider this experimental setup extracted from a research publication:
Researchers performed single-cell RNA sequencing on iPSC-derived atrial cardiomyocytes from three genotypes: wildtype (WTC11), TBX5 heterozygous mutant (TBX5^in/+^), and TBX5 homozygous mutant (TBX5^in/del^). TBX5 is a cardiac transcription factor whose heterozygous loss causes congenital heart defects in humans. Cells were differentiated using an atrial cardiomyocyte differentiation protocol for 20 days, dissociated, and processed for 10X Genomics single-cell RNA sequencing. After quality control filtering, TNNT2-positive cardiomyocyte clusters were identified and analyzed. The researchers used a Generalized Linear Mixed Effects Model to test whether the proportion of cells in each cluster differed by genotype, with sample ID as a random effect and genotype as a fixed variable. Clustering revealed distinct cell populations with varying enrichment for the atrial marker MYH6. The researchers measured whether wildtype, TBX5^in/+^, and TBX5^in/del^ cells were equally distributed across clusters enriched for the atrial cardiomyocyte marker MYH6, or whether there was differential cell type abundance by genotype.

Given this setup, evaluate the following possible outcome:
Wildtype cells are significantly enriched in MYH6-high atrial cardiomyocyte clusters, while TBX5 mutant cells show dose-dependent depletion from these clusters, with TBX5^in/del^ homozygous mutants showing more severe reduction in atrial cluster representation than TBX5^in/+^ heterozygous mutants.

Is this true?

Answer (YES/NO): YES